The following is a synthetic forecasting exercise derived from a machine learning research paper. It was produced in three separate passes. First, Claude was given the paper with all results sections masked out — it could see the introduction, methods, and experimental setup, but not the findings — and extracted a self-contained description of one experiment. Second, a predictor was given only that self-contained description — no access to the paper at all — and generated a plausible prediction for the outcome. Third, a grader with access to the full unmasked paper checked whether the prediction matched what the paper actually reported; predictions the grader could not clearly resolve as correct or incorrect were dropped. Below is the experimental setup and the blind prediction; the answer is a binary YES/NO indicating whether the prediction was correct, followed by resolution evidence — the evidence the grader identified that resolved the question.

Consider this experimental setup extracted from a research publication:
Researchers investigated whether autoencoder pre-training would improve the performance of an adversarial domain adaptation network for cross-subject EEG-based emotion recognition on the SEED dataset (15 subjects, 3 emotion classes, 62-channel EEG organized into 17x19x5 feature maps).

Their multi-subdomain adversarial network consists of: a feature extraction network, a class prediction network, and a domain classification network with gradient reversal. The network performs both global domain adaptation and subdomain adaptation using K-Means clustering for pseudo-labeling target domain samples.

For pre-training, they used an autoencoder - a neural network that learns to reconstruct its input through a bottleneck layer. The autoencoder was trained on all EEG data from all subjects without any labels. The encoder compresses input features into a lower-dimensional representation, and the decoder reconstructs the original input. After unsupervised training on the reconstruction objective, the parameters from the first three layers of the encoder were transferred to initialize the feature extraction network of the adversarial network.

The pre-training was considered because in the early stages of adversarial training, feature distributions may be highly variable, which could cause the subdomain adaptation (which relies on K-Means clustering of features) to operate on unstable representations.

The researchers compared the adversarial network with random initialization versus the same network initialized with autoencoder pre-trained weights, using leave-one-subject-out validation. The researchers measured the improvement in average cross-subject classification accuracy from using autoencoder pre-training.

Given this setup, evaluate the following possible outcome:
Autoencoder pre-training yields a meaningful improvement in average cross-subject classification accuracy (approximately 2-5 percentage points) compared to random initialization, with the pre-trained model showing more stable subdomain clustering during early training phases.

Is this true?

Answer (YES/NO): NO